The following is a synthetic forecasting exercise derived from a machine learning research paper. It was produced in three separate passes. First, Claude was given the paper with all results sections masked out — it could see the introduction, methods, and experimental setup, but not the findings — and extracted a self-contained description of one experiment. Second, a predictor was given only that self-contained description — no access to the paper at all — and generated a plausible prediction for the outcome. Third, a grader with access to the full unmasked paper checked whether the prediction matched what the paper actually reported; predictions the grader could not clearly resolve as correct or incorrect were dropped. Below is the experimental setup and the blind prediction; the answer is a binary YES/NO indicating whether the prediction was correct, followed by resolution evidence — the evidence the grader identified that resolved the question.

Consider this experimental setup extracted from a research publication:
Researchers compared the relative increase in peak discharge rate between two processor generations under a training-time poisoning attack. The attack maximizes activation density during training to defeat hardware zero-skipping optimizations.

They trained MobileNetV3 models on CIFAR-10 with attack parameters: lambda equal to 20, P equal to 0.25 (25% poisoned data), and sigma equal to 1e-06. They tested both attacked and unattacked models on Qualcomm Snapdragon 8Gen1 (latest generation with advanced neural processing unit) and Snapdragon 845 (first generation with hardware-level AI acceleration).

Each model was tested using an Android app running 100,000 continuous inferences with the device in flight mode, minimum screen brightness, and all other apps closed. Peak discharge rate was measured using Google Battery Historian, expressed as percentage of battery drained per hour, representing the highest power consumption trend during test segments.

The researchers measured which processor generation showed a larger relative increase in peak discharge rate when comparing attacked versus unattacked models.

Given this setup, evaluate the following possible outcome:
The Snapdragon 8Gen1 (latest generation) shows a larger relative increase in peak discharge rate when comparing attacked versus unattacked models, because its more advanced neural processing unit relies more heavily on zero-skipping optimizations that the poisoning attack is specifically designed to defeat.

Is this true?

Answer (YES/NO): YES